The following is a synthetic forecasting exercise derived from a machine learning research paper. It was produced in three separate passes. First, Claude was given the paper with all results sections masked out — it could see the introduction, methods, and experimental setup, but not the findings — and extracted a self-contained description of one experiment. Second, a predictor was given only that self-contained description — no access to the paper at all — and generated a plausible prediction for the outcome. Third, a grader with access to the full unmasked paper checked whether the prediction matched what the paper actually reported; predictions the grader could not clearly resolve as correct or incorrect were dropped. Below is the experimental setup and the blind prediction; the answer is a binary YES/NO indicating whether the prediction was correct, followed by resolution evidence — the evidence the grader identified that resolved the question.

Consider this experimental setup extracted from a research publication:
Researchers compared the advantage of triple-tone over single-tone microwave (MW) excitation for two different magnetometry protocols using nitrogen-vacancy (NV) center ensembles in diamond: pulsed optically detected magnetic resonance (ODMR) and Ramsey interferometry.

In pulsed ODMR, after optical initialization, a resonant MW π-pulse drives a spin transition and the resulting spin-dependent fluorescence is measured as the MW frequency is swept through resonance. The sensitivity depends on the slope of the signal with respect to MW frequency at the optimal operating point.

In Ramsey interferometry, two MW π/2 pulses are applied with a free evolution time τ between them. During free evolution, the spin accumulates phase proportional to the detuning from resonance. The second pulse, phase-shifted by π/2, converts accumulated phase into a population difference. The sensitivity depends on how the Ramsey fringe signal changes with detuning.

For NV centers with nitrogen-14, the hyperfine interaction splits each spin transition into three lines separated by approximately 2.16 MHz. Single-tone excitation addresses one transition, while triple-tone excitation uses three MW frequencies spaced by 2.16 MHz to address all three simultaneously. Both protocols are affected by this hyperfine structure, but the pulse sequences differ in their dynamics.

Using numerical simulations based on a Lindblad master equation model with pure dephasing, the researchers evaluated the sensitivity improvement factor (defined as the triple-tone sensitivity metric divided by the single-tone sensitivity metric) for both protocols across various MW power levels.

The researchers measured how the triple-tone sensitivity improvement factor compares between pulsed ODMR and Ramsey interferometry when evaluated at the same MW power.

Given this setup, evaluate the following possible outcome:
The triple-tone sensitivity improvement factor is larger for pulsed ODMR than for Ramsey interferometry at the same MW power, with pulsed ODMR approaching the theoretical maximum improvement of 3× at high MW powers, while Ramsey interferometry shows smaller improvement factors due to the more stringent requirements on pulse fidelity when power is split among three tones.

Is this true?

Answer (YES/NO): NO